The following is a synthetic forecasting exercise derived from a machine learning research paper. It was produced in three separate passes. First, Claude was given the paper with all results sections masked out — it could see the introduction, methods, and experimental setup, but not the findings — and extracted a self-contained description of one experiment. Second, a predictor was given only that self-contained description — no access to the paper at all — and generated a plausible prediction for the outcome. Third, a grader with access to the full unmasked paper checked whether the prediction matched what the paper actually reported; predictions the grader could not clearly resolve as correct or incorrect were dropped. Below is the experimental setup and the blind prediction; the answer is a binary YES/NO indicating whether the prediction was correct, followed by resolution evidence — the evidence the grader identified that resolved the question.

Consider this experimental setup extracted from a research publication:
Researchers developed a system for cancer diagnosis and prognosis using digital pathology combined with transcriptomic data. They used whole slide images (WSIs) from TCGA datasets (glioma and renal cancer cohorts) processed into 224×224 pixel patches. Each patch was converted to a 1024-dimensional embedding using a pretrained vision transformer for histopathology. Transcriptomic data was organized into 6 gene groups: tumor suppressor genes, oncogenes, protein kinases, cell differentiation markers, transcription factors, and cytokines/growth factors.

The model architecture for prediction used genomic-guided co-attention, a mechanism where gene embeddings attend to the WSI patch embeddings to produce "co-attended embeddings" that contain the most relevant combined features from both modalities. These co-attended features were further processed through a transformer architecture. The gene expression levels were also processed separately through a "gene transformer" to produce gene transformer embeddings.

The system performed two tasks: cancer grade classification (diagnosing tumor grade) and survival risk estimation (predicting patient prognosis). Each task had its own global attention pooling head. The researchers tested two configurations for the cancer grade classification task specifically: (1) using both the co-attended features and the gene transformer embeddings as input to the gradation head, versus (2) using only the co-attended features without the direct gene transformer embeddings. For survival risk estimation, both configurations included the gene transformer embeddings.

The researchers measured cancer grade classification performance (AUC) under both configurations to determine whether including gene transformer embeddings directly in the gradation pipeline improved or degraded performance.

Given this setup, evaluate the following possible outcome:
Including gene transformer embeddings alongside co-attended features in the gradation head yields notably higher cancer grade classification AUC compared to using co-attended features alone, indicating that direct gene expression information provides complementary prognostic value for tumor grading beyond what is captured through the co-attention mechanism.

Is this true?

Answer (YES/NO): NO